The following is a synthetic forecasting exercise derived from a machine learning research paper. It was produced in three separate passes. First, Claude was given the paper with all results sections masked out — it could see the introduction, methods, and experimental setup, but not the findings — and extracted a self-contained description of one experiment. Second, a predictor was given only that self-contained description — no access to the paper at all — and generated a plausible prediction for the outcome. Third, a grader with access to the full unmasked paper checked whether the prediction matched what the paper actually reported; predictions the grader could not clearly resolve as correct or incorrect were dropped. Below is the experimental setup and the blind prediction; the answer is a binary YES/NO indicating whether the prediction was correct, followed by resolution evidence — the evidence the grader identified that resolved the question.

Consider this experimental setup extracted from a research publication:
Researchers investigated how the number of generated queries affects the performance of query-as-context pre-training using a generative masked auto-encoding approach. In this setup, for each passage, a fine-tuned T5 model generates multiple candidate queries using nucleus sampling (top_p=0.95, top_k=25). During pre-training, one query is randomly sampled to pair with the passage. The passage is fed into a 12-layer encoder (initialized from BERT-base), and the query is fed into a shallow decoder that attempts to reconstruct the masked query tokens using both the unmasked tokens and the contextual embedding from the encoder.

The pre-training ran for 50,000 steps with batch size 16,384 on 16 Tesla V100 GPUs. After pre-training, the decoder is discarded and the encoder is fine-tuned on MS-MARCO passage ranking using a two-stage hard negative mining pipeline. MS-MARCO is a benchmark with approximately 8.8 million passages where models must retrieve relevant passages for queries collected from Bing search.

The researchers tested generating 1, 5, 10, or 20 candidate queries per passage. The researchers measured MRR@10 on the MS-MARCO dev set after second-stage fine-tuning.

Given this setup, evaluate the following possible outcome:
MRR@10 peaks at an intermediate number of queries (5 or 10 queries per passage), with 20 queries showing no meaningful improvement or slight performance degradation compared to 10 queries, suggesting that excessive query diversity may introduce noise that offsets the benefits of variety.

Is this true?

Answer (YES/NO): YES